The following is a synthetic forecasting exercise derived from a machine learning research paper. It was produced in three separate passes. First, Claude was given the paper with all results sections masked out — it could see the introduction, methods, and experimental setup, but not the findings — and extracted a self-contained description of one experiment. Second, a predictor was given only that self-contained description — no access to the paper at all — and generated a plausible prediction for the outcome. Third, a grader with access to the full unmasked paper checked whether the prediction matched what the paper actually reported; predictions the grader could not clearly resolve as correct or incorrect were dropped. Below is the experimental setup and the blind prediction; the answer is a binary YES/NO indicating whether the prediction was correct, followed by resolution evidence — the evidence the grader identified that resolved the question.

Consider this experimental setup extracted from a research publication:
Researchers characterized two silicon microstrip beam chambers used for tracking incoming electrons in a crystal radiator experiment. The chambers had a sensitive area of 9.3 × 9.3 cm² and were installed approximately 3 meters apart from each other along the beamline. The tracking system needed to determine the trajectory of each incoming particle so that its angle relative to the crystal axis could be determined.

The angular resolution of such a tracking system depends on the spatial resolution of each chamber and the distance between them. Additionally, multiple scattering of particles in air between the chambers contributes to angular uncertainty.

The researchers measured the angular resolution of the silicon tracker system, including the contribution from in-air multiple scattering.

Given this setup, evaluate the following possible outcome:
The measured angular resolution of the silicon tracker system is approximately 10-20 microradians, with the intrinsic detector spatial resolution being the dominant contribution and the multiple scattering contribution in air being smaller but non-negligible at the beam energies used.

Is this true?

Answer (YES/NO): NO